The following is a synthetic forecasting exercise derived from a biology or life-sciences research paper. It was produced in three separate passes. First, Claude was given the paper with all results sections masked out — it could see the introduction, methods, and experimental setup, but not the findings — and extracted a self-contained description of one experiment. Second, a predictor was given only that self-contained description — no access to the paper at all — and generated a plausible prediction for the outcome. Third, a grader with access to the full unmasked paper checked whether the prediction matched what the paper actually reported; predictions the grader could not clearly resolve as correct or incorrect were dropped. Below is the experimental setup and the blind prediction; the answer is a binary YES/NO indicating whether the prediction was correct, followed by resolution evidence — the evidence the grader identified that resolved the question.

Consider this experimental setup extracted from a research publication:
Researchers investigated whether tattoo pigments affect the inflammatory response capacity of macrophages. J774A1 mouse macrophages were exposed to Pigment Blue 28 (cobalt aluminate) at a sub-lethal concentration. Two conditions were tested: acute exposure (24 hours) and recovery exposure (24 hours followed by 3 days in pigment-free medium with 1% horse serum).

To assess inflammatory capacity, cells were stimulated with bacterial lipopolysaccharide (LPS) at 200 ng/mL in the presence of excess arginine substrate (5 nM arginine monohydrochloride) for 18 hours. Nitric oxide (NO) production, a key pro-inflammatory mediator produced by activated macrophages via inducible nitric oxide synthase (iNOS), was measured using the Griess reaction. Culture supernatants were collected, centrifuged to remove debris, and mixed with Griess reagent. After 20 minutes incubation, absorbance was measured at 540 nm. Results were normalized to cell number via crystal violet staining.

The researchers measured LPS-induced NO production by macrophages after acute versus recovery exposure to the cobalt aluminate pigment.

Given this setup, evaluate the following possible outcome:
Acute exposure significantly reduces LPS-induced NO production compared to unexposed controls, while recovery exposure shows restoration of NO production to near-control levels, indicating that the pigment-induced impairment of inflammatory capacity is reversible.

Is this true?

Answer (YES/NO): NO